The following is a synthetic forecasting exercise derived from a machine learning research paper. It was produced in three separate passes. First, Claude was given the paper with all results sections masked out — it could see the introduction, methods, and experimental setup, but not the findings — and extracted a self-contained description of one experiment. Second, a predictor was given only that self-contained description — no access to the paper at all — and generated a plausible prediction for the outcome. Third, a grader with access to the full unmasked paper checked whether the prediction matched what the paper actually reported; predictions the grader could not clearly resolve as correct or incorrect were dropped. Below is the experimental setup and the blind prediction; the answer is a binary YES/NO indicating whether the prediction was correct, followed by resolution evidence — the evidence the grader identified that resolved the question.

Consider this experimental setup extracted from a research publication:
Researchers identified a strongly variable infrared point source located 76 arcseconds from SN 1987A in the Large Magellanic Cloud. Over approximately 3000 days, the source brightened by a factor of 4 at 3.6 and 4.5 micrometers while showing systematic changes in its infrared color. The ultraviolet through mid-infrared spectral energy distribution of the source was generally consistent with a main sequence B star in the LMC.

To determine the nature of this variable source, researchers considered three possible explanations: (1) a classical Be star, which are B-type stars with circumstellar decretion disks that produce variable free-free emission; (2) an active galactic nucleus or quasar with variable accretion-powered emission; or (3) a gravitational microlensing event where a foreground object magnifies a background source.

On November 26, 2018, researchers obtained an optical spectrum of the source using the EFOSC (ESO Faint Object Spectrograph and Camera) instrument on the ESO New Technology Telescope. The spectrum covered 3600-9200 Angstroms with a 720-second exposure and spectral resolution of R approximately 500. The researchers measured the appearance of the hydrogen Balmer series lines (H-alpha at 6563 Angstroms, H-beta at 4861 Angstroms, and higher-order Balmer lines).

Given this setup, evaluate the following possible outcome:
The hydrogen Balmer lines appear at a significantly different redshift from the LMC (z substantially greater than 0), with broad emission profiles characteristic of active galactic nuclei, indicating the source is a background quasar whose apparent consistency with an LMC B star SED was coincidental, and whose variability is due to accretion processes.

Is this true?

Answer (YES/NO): NO